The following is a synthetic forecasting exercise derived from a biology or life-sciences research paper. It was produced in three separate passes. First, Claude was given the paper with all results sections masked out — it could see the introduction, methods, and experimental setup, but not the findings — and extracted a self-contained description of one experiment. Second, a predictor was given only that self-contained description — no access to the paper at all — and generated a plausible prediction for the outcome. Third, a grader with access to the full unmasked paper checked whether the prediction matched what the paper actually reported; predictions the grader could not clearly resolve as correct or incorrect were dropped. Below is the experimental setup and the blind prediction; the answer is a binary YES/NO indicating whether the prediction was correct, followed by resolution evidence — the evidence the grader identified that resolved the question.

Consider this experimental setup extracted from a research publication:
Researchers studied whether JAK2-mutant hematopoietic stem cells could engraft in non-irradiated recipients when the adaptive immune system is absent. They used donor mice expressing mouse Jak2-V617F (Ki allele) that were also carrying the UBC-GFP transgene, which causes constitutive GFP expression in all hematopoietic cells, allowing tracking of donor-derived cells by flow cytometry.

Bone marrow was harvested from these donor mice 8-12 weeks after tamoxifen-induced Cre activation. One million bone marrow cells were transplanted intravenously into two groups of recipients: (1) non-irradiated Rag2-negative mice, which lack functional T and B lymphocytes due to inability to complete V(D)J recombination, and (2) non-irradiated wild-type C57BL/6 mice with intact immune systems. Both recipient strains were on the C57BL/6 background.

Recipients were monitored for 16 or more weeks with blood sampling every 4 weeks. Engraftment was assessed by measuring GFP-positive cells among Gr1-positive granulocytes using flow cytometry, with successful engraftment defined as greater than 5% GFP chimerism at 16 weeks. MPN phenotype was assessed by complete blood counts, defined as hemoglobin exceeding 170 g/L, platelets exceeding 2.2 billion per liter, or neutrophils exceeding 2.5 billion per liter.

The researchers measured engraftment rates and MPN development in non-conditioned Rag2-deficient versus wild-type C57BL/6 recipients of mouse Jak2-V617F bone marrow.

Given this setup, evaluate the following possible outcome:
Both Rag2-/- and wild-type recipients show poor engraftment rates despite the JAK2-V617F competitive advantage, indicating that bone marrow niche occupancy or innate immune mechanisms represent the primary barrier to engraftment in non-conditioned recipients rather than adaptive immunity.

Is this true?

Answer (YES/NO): NO